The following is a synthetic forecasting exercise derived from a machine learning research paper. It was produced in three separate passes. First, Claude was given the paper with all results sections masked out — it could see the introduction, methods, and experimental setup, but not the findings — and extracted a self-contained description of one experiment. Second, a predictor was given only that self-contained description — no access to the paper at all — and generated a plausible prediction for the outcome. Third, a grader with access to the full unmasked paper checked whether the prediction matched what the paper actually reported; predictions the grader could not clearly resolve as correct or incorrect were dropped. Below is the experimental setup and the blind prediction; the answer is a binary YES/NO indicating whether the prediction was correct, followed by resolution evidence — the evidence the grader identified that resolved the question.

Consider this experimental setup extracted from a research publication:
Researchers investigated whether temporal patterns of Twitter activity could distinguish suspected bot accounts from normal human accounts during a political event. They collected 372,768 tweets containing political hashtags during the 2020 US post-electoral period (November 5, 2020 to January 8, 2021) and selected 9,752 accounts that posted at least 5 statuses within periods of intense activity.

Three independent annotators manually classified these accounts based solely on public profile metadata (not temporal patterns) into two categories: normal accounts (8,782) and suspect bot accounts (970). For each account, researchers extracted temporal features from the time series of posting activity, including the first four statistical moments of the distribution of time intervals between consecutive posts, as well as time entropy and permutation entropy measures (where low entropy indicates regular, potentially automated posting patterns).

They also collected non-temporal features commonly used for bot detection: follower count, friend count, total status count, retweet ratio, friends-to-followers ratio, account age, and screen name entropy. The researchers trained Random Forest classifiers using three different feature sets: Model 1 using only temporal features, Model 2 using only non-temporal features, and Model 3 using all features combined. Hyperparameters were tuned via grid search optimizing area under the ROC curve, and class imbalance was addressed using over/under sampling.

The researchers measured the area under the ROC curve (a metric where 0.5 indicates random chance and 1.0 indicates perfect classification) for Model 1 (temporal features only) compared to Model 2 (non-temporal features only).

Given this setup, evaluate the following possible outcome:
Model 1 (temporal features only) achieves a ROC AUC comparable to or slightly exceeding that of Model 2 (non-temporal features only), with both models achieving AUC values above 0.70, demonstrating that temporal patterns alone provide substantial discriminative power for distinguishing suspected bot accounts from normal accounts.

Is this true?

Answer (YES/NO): NO